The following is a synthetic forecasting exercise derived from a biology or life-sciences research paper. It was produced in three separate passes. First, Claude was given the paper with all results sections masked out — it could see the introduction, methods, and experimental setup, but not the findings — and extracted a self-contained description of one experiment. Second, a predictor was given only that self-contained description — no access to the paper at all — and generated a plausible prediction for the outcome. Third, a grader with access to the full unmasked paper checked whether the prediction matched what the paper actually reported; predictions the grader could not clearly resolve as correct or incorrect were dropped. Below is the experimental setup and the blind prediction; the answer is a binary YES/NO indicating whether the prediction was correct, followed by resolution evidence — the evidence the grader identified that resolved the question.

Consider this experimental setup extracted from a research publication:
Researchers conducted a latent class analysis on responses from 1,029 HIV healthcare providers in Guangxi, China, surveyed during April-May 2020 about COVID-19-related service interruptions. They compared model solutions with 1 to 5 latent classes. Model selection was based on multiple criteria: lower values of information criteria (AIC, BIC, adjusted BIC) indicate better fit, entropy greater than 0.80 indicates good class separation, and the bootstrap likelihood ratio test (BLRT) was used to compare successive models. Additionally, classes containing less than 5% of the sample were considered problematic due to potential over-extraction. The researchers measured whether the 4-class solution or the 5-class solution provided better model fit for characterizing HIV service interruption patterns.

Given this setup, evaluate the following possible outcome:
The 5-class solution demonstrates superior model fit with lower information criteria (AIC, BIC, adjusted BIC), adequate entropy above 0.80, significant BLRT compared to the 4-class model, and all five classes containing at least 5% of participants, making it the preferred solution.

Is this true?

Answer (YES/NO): NO